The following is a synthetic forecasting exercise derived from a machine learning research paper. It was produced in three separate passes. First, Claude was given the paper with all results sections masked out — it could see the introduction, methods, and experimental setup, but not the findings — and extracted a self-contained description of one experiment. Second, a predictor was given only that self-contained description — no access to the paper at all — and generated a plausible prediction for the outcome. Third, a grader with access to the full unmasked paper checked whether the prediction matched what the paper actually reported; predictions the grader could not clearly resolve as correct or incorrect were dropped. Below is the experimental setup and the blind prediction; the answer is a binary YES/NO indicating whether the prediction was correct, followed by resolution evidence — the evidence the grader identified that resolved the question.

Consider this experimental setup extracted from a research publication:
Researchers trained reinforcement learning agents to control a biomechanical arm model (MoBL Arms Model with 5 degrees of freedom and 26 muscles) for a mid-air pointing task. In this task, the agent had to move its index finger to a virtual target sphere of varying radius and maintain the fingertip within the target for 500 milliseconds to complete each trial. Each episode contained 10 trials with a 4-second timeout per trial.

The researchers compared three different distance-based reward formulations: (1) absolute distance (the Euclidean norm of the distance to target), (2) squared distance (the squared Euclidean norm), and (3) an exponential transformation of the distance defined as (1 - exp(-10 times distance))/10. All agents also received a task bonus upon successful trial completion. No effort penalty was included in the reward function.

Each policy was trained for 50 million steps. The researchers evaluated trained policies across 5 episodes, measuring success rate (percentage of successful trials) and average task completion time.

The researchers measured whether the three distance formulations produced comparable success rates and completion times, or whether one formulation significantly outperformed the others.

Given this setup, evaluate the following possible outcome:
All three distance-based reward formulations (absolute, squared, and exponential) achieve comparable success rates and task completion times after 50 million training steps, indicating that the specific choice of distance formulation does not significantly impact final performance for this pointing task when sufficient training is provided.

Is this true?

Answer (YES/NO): NO